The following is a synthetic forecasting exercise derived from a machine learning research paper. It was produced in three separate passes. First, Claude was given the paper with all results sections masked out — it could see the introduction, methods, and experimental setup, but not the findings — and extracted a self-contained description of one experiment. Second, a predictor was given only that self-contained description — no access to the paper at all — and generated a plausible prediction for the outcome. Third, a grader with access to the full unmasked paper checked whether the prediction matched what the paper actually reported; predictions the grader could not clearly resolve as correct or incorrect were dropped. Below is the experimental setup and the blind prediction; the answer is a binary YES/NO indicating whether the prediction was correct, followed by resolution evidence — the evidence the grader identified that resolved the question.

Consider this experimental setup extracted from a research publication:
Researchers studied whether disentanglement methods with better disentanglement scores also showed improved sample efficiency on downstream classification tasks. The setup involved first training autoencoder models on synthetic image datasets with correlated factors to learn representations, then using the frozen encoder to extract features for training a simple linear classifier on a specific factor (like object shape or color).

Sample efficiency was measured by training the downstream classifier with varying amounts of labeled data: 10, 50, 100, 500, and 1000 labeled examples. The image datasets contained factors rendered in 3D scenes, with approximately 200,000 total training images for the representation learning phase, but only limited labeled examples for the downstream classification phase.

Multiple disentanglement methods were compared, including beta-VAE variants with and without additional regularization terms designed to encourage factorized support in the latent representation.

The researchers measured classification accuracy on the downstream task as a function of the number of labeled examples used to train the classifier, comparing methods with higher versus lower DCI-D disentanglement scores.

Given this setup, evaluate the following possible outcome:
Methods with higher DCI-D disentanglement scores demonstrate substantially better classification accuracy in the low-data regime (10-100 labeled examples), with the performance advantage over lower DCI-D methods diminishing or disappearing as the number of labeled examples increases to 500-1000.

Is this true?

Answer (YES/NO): YES